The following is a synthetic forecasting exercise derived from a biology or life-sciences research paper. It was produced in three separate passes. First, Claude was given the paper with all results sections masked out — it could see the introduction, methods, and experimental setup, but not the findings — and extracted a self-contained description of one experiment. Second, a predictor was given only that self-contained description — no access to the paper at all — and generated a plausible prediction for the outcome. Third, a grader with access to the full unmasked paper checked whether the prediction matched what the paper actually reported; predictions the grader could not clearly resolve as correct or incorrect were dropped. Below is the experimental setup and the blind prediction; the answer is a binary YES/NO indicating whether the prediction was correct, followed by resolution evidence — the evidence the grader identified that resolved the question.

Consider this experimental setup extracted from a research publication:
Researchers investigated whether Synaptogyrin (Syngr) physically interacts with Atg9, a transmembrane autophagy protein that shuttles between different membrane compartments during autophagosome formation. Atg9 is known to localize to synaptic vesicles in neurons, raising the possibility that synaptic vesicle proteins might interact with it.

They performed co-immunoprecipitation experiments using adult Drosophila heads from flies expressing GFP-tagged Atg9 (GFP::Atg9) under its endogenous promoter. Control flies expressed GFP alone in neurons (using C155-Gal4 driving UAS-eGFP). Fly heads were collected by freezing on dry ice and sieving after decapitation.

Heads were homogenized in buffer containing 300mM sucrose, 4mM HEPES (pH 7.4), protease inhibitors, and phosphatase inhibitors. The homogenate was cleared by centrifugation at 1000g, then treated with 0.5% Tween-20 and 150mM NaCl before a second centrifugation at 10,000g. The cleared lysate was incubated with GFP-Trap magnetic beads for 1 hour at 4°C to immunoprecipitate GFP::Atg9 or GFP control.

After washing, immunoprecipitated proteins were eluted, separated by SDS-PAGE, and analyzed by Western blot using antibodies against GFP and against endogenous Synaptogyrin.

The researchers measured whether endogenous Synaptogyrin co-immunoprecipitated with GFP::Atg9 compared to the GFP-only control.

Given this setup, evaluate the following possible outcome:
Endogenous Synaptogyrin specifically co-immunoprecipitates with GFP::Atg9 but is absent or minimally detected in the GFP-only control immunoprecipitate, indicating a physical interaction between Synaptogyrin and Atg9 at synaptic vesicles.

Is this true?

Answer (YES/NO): YES